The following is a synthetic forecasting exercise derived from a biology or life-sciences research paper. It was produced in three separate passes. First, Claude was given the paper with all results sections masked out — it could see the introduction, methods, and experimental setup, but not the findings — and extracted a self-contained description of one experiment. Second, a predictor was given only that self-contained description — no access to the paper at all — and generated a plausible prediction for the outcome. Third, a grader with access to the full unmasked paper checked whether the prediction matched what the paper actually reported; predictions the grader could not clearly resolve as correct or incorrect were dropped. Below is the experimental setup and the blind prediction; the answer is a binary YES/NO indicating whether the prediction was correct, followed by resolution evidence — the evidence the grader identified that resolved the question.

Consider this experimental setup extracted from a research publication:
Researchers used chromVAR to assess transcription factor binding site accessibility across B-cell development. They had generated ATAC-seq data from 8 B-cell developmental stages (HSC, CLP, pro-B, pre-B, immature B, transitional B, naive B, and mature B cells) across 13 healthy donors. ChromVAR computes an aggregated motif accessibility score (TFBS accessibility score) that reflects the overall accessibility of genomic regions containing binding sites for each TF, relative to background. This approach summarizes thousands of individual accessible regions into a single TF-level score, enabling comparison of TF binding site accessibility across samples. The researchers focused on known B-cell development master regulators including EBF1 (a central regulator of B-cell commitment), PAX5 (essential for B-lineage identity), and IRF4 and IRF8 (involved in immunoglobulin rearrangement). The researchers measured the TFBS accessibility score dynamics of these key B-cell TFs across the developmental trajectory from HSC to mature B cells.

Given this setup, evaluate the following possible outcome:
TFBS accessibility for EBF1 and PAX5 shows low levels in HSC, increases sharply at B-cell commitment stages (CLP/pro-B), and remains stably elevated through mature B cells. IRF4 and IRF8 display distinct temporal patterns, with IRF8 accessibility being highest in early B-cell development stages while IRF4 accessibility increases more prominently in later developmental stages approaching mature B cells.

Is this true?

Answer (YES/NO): NO